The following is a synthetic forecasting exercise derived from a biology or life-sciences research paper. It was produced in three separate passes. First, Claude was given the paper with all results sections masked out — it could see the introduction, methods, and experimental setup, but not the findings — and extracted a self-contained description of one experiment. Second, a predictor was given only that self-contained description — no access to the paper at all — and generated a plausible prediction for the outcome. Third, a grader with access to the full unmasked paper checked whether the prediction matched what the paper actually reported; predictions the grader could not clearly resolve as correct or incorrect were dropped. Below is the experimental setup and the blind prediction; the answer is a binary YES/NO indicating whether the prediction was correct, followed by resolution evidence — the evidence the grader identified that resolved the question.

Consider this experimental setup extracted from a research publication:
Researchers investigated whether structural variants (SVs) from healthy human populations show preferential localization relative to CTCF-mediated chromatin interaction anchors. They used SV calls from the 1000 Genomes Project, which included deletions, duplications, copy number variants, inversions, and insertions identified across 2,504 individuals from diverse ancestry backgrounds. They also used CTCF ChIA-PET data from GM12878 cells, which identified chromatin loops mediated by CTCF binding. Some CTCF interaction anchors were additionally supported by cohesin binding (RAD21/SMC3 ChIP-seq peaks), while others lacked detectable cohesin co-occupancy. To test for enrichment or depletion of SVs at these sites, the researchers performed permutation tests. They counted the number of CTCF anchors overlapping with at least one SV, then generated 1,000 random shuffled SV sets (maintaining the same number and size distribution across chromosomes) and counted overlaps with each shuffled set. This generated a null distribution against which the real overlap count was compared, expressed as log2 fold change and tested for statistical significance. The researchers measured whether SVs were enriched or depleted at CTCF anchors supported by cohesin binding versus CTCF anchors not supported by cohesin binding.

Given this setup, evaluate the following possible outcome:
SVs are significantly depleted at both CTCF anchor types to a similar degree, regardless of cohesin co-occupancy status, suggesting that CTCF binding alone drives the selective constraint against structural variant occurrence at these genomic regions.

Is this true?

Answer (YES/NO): NO